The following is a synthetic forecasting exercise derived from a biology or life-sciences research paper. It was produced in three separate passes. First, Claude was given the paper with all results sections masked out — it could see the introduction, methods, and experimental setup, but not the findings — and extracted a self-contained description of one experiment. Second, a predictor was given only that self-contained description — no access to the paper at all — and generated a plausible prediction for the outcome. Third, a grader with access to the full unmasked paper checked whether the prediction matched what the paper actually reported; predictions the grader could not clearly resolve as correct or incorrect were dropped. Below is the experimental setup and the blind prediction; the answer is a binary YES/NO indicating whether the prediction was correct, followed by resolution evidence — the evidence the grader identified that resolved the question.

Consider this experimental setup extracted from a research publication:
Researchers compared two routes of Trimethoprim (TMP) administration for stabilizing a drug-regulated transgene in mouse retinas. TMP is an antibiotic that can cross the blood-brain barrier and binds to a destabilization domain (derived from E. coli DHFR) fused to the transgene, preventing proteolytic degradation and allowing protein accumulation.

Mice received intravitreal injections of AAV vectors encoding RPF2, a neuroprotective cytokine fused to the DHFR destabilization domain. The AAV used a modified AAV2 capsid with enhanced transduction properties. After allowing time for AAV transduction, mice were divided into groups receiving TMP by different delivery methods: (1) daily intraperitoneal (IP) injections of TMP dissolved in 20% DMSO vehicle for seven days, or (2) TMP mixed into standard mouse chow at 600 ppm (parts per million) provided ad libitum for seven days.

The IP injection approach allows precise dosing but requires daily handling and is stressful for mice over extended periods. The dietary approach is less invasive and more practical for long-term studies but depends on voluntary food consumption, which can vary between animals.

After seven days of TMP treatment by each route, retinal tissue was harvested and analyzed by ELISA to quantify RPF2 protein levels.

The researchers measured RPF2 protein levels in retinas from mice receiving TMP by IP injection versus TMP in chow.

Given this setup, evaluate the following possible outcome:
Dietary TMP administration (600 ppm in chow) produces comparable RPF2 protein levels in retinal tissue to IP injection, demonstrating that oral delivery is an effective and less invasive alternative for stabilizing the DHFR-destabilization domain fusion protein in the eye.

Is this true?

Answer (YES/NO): YES